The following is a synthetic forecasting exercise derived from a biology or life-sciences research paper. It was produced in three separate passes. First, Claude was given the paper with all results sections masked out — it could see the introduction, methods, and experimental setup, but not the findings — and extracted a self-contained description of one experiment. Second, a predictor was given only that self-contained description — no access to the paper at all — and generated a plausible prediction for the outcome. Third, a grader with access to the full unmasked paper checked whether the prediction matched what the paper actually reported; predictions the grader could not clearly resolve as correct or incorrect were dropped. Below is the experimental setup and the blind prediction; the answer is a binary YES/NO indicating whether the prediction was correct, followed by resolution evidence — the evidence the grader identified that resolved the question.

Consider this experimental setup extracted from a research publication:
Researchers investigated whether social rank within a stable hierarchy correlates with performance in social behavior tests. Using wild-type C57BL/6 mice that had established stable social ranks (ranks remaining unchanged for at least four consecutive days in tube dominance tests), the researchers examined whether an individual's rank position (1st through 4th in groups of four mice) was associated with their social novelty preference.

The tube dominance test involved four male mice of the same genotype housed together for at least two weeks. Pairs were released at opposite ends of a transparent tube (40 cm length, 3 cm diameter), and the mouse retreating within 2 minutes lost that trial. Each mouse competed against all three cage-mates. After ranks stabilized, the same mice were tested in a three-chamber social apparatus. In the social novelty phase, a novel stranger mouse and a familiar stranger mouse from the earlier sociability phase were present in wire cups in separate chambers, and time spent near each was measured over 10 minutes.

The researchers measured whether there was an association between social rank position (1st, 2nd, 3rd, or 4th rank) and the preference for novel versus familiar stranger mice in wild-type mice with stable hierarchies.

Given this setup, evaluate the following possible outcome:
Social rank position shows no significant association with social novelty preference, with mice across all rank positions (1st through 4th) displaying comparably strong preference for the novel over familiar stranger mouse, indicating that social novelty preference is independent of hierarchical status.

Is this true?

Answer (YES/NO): YES